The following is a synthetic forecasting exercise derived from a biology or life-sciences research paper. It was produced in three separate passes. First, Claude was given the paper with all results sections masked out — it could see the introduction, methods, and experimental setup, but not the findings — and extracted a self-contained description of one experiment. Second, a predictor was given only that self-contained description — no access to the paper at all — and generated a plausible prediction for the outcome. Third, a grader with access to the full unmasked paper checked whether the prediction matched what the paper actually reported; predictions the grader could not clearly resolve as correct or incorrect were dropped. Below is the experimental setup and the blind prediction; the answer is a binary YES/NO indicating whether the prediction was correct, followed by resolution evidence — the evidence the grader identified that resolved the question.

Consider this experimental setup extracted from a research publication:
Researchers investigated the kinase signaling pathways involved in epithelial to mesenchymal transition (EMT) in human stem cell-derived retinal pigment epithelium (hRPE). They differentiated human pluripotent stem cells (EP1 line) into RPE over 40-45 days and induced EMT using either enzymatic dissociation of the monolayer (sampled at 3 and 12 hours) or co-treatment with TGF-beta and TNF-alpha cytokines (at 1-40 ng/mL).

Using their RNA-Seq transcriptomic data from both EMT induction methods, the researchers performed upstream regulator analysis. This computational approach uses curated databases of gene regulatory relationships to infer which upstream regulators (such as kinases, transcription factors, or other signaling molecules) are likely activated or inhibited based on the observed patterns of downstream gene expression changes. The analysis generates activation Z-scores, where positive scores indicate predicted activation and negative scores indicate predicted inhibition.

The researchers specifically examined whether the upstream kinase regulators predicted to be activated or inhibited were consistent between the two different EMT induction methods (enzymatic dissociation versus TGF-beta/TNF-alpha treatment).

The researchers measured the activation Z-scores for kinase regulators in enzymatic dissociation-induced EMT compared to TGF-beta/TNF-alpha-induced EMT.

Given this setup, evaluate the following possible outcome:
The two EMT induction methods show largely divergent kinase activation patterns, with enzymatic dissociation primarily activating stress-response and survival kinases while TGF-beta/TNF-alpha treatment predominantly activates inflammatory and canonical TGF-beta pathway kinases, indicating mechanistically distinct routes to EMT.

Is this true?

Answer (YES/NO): NO